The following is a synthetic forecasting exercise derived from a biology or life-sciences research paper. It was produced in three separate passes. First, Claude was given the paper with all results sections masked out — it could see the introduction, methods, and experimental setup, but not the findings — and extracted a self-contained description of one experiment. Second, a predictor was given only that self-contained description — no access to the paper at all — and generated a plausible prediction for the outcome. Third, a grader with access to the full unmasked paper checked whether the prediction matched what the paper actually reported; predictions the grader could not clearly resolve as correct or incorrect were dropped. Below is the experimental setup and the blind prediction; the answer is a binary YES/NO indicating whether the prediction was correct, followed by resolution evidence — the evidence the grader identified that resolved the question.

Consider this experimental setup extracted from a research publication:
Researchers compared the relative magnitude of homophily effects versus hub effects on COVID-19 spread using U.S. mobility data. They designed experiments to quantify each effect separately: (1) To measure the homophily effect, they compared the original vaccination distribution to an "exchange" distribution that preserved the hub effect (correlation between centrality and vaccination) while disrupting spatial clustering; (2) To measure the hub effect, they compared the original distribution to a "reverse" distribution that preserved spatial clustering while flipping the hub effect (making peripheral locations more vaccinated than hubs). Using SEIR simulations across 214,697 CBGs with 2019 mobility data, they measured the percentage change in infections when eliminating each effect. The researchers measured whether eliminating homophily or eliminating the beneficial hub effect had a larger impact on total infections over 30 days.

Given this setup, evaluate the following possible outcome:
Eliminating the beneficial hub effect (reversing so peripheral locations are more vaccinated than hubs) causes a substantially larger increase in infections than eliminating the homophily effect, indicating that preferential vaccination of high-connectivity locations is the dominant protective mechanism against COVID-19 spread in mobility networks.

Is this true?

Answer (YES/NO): NO